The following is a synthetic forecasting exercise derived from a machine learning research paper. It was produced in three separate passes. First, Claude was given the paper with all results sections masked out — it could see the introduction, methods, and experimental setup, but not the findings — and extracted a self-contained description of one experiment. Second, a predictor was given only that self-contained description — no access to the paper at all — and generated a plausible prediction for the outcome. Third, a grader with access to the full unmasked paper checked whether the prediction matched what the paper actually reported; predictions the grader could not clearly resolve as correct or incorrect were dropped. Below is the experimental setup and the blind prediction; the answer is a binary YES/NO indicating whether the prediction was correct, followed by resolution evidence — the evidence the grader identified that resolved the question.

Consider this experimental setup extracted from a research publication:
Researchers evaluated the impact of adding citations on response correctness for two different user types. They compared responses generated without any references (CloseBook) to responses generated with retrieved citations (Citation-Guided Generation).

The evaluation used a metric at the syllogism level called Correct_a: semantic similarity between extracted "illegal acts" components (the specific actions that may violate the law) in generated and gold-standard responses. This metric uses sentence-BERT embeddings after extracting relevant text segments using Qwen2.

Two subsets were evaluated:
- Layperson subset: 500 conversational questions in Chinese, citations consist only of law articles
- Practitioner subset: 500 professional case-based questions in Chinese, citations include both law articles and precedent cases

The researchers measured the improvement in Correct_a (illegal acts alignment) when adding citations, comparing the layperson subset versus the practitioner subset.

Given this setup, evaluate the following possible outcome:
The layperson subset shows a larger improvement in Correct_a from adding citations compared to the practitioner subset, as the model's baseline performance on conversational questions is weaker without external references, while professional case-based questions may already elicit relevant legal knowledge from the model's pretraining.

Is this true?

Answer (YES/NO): YES